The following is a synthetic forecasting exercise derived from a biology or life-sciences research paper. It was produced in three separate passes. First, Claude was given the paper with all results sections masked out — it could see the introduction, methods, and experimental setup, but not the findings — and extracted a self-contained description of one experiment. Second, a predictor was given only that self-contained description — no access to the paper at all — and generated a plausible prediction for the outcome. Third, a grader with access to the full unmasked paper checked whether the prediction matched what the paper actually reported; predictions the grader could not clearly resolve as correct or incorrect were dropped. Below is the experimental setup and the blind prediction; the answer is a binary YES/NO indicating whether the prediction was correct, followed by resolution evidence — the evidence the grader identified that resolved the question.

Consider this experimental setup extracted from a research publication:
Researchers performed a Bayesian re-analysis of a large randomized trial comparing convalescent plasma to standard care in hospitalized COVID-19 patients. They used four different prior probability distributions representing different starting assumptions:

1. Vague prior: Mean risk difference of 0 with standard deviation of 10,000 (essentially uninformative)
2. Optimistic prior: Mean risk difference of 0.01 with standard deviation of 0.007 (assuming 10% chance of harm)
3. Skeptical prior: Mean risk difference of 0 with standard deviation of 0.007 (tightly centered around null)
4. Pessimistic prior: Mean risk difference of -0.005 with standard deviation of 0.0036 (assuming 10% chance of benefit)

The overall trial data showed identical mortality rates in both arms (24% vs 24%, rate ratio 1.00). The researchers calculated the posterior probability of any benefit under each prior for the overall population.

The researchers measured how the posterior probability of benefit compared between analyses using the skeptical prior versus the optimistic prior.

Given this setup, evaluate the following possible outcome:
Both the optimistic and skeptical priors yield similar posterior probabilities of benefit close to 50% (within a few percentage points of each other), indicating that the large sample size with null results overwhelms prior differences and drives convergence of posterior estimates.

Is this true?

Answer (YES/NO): NO